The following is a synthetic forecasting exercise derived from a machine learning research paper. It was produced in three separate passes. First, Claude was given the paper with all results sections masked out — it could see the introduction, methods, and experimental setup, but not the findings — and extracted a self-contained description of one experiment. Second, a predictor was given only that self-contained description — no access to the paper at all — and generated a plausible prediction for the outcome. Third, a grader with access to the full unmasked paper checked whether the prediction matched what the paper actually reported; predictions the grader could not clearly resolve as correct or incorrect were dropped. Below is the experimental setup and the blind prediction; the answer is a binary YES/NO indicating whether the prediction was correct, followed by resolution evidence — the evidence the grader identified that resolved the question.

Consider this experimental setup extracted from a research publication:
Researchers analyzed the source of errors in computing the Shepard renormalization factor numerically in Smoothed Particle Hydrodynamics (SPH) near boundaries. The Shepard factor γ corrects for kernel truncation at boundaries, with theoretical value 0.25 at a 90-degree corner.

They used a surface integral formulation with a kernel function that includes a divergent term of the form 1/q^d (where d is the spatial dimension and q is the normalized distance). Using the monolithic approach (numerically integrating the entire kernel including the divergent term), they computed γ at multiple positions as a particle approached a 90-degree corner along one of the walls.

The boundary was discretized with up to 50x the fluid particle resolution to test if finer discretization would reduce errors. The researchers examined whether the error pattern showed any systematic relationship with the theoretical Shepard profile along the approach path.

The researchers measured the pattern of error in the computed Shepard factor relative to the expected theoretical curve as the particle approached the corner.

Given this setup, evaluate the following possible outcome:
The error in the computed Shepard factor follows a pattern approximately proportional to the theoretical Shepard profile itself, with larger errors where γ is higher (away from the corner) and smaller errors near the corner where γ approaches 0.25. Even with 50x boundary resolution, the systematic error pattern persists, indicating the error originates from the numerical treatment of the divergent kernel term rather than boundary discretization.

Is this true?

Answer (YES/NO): NO